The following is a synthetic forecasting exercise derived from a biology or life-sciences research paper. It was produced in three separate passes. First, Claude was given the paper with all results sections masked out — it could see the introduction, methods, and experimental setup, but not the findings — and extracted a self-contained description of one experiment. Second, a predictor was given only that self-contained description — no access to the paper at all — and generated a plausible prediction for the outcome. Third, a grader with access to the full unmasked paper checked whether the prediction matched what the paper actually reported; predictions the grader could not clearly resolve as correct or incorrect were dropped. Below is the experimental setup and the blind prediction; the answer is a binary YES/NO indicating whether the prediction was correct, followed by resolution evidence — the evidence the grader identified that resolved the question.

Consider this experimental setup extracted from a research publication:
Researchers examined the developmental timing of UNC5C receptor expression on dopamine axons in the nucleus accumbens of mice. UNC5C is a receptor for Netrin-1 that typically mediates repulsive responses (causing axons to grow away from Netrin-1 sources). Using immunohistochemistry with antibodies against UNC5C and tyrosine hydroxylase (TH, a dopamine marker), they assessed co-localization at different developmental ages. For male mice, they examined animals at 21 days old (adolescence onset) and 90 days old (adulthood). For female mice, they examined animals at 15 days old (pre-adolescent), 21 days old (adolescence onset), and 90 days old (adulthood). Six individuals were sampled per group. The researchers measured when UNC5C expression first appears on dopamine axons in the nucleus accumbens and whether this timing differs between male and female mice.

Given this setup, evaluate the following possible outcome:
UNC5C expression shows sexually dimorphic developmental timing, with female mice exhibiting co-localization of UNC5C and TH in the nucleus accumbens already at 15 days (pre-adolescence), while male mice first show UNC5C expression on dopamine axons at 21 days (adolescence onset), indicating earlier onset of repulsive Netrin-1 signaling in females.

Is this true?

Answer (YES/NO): NO